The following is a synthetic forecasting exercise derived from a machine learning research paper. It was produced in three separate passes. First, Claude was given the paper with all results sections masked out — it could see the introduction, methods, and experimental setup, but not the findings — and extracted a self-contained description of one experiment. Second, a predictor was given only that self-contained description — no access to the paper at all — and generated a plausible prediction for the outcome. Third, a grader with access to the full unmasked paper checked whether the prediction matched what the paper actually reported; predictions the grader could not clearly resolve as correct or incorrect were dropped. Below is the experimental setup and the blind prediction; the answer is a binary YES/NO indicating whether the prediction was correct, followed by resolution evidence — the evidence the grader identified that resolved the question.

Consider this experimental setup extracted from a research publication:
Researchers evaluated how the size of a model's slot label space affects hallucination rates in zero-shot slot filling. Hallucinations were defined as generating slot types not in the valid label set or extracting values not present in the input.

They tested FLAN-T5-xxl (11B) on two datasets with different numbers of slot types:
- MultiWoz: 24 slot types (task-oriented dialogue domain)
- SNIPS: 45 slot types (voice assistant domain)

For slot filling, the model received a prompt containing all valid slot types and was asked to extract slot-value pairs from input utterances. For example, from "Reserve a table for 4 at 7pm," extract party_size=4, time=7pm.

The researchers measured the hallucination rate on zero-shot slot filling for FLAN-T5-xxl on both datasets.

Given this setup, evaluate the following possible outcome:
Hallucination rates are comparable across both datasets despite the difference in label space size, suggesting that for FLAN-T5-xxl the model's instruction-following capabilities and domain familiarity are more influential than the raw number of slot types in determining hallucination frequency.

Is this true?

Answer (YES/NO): NO